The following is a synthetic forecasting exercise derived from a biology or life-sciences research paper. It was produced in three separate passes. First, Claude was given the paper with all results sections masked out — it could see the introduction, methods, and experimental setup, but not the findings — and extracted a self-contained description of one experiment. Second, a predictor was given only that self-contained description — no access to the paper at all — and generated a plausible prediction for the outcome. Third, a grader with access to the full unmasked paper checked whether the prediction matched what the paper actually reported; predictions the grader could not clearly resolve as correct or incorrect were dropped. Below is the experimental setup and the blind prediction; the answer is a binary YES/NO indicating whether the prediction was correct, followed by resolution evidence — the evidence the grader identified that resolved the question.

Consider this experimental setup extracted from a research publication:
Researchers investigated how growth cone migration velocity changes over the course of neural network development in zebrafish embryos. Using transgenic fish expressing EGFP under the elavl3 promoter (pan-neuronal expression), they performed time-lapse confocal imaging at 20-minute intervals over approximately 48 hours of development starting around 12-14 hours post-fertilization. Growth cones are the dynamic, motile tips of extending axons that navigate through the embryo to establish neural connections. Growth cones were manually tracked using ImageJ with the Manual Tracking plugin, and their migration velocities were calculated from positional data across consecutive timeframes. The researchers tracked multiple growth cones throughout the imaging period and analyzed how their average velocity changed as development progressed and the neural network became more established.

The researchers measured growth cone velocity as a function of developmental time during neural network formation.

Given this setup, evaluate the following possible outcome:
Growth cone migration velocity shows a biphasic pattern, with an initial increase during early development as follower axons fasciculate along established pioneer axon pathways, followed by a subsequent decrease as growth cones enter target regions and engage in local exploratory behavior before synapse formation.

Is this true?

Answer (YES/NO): NO